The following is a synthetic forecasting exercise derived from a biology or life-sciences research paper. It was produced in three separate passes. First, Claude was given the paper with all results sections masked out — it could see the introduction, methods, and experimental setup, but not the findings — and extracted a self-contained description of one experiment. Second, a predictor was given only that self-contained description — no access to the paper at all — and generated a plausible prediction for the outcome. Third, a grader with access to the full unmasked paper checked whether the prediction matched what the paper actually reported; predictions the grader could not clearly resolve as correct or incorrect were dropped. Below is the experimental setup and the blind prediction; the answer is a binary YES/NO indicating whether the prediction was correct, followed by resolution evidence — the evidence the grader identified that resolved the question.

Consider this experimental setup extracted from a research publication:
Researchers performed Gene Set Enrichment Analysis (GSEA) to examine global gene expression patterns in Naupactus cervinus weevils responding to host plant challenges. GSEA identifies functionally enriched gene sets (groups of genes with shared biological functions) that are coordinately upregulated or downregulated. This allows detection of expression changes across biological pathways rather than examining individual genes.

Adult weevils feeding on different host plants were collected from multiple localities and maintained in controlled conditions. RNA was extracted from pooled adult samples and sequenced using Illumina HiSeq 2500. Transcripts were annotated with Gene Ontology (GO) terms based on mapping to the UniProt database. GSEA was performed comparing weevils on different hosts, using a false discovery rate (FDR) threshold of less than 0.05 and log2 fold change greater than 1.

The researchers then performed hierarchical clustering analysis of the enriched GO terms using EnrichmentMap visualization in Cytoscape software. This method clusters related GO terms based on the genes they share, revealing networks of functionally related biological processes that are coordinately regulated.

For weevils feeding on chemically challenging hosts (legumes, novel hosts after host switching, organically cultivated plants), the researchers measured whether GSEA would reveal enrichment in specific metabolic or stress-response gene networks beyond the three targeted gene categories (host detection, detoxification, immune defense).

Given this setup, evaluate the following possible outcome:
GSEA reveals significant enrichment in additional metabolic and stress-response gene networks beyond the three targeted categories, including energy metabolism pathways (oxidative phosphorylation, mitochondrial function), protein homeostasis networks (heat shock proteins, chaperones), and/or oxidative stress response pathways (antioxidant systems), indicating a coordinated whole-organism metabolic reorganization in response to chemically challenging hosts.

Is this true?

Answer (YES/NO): YES